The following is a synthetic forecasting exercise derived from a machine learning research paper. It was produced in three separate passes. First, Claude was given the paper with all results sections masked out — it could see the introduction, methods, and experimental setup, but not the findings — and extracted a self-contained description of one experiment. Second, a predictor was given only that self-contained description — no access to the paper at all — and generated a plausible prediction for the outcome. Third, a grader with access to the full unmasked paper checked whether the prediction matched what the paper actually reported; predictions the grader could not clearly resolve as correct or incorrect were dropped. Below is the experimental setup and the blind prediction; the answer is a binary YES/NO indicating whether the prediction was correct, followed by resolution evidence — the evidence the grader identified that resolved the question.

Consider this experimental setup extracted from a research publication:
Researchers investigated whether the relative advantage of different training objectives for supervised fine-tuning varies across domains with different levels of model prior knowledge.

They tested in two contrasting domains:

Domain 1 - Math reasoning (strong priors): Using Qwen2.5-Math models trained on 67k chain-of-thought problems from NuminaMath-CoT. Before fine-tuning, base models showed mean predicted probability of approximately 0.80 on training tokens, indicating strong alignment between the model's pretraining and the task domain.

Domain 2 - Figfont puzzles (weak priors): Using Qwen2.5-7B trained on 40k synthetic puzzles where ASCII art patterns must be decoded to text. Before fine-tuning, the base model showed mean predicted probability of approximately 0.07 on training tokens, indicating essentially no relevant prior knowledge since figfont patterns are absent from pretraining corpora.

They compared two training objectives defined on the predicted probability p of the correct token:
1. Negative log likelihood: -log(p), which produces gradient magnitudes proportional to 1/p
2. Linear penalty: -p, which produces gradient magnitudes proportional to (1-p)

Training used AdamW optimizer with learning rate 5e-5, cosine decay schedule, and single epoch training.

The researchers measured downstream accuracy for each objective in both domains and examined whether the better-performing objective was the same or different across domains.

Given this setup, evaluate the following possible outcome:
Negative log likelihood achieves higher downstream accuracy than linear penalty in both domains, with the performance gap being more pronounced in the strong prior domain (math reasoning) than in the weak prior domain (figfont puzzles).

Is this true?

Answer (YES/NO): NO